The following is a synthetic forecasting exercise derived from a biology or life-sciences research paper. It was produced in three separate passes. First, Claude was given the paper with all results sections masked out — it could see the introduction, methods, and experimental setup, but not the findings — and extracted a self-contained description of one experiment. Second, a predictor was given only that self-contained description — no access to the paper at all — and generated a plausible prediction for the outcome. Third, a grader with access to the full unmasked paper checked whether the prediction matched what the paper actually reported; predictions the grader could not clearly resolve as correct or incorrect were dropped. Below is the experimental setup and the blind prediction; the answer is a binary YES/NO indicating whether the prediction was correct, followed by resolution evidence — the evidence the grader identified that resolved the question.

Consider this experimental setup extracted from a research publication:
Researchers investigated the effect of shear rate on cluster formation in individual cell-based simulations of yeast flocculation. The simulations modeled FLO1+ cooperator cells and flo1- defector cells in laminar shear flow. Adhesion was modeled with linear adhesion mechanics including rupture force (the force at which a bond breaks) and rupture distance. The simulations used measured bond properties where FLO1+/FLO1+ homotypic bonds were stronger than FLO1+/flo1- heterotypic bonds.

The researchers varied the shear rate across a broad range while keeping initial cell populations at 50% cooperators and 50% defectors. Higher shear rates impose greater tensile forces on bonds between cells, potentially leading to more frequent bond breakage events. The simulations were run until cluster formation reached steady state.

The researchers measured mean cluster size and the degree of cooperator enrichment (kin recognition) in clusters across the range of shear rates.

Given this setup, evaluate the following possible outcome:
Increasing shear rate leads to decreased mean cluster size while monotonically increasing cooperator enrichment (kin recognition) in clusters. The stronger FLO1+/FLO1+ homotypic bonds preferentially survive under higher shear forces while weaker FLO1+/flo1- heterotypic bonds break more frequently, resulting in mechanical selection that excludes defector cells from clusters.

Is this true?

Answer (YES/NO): YES